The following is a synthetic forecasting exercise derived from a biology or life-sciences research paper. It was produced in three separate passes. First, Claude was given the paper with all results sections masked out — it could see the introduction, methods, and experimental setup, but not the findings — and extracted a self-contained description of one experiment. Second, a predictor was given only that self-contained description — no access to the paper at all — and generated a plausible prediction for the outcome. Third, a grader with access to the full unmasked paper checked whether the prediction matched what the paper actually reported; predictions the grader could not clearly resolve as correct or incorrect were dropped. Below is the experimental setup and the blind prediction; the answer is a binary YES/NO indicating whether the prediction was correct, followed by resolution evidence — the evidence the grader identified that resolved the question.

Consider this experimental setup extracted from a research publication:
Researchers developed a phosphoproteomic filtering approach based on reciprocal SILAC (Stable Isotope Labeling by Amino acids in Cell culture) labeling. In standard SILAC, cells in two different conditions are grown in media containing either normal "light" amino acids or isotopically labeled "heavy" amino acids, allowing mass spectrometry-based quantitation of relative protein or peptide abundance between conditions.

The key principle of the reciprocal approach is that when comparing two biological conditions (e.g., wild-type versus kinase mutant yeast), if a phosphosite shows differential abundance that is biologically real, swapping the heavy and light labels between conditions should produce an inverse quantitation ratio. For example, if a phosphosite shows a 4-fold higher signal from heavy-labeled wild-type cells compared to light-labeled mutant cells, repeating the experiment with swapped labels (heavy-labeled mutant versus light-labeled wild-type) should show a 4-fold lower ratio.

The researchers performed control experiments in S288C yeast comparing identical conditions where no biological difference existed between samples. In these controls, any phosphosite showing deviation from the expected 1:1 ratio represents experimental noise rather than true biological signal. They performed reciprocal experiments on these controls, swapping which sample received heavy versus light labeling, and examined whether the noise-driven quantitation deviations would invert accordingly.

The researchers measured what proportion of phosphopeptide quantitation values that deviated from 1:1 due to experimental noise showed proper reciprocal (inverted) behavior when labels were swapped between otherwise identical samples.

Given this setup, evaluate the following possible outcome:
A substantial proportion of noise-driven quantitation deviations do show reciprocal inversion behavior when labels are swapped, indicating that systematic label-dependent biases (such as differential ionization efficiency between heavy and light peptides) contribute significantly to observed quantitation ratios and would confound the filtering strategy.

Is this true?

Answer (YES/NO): NO